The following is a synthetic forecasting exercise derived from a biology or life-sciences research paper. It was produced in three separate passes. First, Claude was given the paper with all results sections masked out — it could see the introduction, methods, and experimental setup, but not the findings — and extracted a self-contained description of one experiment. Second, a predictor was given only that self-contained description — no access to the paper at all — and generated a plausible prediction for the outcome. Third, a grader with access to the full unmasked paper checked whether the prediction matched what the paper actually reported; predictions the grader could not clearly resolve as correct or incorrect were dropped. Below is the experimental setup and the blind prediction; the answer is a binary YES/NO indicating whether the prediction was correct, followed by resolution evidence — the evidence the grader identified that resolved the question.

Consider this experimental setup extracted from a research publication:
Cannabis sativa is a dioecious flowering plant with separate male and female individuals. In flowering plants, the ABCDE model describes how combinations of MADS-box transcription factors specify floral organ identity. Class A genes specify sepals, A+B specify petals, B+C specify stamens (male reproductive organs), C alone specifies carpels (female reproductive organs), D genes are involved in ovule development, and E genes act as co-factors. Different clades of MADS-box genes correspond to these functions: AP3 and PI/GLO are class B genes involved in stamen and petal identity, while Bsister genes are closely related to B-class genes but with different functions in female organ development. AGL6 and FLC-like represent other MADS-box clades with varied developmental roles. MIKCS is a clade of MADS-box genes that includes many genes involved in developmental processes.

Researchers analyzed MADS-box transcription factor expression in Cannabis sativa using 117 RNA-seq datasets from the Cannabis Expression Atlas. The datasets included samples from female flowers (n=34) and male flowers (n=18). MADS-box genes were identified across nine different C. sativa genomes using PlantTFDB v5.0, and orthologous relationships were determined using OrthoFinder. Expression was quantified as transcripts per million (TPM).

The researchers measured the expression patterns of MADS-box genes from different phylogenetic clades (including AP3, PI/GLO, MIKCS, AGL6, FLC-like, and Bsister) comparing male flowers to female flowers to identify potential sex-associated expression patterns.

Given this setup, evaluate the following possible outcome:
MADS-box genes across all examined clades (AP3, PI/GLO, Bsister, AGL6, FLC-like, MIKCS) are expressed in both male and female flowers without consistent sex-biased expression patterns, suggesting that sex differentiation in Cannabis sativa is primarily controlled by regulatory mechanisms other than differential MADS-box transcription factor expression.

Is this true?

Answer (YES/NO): NO